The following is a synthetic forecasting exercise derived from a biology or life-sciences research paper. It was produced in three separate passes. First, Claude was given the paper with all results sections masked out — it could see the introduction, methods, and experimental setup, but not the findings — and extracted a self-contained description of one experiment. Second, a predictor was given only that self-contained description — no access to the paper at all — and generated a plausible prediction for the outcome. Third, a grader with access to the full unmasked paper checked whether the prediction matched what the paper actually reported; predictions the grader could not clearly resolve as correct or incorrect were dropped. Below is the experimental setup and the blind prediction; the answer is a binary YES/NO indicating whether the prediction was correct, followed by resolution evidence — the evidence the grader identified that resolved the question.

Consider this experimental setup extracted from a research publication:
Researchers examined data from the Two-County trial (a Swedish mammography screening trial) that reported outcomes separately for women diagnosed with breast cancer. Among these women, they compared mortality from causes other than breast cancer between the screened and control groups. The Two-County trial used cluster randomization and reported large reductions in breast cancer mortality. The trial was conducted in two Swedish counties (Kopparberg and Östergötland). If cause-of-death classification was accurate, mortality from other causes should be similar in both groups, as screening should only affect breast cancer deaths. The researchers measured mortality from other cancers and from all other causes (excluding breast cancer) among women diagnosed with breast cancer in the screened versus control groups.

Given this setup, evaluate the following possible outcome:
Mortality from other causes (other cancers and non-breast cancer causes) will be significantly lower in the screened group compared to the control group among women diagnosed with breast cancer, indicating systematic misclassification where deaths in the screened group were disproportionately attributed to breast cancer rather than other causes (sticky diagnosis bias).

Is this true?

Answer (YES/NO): NO